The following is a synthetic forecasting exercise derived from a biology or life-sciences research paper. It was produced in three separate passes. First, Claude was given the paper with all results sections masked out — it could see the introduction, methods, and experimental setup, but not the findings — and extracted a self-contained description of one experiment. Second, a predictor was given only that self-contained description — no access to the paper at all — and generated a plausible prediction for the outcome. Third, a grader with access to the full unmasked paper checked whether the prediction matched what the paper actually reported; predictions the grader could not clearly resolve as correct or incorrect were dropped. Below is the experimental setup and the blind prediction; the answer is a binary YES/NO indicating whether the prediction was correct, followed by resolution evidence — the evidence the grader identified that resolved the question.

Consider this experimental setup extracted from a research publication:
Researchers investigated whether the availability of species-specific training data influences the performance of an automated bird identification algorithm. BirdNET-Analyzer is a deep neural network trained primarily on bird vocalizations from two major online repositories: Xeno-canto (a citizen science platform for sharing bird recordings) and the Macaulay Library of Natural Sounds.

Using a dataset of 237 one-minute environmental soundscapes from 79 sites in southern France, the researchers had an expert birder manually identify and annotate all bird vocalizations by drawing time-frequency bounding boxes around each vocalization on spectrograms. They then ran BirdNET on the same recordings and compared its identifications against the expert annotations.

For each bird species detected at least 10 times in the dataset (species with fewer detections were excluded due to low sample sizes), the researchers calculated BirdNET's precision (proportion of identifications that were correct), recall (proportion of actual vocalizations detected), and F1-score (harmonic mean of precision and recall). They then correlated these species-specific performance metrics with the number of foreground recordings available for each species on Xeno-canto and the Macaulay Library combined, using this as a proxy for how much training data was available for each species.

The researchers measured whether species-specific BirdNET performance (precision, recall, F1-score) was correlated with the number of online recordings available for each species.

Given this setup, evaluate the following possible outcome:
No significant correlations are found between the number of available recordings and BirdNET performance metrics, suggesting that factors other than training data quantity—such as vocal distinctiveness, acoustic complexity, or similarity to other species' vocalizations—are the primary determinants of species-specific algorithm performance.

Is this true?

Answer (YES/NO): NO